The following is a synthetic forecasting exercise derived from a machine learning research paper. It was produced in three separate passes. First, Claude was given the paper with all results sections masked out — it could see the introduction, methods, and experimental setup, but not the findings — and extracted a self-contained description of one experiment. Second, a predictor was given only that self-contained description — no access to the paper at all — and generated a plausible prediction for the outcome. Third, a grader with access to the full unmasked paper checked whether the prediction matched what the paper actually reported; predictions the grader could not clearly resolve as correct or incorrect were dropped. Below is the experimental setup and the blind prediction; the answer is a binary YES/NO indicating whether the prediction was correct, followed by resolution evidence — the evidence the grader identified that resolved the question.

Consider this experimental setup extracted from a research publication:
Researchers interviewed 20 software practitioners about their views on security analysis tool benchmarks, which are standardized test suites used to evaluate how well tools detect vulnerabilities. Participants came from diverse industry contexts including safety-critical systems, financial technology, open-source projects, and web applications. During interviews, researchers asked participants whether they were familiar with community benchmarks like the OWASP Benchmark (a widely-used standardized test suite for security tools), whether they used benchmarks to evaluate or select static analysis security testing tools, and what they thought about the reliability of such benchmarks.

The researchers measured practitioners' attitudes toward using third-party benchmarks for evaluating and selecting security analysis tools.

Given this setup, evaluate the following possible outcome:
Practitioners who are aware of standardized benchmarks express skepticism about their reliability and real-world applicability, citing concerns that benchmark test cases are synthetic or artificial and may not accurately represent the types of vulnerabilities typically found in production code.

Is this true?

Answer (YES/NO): YES